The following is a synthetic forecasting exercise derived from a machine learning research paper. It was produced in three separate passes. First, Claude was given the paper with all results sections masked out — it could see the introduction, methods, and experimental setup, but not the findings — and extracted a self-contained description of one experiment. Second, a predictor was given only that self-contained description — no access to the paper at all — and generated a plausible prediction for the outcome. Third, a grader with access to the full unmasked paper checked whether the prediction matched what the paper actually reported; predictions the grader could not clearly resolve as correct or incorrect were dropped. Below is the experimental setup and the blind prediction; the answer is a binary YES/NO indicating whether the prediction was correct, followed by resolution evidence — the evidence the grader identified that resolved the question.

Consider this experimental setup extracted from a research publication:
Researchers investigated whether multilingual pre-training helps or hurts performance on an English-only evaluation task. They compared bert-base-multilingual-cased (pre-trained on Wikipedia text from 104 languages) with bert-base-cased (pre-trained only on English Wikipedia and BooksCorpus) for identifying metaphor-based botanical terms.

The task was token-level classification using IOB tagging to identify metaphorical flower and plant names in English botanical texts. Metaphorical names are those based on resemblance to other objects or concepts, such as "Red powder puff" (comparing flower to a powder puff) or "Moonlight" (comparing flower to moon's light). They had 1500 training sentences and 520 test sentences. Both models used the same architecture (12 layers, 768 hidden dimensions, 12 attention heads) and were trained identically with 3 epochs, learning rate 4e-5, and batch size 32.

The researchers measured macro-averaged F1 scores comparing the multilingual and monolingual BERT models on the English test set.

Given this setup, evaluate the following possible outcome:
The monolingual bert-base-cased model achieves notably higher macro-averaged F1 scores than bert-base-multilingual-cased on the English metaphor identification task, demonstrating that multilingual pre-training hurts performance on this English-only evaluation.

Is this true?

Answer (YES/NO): NO